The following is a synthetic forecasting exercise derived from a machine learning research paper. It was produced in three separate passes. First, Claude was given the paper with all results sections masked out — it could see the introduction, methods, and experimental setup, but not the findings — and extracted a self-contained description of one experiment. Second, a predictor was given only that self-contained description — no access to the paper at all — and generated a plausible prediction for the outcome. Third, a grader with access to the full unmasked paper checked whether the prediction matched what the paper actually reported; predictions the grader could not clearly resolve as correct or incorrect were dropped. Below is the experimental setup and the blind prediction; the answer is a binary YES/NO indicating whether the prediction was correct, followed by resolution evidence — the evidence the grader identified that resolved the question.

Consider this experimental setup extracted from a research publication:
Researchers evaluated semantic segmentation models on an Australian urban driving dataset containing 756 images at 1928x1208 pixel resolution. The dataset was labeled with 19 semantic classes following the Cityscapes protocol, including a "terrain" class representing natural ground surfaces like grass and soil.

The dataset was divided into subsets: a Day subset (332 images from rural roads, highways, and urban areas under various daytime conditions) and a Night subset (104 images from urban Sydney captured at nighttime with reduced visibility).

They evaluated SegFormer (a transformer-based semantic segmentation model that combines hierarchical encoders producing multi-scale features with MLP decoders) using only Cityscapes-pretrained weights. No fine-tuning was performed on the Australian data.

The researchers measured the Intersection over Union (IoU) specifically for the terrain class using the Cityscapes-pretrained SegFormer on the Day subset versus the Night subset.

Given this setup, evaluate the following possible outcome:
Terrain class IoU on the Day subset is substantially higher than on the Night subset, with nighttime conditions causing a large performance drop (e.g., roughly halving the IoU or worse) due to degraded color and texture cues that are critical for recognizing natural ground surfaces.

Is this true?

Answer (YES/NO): YES